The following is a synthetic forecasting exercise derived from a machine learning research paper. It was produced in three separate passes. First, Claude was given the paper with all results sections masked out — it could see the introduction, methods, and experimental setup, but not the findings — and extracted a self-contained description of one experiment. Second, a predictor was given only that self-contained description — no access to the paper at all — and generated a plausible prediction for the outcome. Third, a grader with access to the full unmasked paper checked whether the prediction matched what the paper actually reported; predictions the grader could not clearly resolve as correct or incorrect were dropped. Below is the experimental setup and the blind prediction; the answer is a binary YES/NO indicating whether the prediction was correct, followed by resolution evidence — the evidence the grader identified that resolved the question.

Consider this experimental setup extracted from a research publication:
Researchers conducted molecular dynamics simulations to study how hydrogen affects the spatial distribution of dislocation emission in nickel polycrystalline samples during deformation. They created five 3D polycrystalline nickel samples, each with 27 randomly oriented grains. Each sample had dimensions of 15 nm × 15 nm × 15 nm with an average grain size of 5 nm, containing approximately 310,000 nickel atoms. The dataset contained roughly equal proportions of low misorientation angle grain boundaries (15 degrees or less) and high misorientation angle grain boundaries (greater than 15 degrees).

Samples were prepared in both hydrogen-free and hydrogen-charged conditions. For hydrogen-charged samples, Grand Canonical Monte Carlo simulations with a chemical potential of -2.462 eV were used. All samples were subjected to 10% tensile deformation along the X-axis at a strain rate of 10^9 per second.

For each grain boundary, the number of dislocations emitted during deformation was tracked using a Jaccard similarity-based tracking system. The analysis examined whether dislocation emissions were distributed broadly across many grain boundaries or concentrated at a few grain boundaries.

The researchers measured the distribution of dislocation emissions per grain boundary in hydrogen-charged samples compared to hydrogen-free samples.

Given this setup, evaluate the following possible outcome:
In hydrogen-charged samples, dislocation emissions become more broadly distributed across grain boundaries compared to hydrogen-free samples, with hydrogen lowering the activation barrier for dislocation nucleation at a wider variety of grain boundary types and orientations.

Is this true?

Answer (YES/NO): NO